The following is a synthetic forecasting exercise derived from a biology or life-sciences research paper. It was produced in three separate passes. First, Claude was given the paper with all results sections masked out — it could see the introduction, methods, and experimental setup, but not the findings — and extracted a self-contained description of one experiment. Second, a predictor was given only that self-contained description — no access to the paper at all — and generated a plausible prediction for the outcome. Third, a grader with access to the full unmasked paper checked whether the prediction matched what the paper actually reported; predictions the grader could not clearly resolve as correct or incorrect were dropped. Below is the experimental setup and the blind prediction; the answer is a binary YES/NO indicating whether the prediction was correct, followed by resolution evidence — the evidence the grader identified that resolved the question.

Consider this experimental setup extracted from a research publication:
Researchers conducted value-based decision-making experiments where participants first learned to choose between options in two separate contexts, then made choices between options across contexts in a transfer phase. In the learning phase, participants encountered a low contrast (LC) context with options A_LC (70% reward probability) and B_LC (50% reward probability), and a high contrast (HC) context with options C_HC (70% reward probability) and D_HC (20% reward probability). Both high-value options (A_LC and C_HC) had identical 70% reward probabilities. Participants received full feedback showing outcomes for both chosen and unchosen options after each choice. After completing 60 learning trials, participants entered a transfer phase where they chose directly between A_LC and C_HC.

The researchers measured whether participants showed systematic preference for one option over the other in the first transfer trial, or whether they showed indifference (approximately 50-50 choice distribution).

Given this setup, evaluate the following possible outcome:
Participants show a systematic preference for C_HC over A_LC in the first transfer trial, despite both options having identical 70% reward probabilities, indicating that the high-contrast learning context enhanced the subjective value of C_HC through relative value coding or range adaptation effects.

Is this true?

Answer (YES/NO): YES